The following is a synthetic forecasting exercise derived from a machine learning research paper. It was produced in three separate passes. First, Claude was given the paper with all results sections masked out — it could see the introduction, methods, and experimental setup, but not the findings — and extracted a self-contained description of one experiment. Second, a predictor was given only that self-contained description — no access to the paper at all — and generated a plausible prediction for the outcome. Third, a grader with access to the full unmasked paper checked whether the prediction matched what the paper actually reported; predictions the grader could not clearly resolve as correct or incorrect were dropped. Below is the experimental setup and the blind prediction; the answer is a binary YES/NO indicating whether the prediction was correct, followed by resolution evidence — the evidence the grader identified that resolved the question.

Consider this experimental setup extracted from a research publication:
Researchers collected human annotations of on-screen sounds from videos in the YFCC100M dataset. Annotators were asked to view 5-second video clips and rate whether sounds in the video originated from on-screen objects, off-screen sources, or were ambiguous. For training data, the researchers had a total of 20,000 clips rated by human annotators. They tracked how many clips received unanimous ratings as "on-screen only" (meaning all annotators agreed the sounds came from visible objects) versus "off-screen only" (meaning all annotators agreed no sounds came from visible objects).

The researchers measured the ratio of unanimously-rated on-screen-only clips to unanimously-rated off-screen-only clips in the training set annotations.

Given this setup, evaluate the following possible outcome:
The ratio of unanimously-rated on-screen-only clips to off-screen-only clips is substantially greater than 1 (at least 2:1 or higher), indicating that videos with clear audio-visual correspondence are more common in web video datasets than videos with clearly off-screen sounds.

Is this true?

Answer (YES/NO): NO